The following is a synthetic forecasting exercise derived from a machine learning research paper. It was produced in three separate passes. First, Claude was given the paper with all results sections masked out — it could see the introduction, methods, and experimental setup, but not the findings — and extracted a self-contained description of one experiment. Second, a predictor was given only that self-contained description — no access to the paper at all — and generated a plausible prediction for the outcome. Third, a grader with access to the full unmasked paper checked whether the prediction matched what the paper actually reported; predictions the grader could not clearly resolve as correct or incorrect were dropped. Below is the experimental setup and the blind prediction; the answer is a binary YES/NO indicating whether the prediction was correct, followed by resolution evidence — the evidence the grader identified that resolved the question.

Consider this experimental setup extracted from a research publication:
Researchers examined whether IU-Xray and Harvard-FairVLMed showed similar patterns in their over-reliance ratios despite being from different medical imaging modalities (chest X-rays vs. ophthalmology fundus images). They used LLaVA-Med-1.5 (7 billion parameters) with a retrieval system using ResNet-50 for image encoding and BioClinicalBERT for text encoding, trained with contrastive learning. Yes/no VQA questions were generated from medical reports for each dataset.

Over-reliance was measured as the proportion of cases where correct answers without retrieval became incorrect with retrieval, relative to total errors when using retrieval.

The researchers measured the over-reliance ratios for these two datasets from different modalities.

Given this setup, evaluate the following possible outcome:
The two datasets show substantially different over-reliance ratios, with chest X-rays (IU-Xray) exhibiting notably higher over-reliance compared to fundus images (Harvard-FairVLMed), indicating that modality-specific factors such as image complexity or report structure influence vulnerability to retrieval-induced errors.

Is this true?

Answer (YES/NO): NO